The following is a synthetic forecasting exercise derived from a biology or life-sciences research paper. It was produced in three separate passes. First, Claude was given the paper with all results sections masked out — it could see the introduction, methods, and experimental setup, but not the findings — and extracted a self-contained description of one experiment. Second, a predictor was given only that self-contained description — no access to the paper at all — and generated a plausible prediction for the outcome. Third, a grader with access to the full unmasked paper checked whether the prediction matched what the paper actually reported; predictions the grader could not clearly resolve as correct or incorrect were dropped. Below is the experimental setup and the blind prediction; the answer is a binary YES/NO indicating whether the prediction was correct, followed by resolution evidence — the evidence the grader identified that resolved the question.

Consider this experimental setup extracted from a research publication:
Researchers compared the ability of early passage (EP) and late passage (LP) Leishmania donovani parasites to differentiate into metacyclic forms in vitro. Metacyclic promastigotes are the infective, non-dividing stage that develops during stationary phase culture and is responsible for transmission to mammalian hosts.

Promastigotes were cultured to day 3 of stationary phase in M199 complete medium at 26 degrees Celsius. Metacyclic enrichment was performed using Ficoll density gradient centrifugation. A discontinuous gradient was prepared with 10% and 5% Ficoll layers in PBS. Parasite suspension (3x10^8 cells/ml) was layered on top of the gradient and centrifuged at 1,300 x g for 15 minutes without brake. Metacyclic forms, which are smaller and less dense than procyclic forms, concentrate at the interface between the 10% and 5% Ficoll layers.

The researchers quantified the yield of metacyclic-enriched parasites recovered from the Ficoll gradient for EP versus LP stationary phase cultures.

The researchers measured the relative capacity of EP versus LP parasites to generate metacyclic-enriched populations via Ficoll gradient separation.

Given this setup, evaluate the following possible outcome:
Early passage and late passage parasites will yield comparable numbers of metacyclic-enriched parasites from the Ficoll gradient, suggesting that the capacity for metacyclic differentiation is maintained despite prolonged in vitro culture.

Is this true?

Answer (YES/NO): NO